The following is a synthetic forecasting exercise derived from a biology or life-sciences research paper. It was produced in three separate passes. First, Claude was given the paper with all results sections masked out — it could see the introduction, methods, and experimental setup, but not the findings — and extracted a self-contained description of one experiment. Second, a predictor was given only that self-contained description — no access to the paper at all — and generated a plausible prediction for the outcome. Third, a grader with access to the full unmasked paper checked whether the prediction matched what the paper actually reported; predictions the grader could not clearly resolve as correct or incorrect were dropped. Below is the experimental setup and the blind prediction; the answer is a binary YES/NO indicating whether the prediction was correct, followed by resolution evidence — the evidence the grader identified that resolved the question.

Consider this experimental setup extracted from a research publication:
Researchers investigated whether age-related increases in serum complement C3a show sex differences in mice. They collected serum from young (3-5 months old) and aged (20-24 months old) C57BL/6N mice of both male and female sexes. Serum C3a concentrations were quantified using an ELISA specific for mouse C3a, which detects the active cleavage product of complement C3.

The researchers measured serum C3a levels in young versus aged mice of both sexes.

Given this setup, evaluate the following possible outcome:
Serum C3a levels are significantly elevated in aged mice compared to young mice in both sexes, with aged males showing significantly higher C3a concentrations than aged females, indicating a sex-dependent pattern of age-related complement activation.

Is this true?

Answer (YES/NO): NO